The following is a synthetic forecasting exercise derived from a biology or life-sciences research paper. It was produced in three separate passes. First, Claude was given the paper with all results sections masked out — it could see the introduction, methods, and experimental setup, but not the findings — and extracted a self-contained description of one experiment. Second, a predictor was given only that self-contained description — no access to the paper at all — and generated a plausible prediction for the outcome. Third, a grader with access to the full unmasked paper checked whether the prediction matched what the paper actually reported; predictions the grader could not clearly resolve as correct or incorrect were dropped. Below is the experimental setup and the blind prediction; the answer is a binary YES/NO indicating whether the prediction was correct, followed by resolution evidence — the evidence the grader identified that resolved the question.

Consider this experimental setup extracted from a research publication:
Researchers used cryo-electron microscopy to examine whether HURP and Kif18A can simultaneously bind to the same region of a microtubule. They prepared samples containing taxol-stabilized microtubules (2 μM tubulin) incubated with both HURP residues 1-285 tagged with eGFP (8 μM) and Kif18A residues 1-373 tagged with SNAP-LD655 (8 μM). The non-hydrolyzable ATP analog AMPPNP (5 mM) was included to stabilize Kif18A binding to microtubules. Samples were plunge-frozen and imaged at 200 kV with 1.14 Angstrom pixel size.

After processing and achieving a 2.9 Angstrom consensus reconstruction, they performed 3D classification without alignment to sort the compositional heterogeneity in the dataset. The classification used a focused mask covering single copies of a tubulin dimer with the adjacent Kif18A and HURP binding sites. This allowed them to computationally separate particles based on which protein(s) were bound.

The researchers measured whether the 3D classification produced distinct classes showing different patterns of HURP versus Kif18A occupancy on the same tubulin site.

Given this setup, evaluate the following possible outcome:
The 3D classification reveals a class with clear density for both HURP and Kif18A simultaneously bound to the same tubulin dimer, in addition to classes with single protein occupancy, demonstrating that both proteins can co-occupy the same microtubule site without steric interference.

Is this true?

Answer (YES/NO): NO